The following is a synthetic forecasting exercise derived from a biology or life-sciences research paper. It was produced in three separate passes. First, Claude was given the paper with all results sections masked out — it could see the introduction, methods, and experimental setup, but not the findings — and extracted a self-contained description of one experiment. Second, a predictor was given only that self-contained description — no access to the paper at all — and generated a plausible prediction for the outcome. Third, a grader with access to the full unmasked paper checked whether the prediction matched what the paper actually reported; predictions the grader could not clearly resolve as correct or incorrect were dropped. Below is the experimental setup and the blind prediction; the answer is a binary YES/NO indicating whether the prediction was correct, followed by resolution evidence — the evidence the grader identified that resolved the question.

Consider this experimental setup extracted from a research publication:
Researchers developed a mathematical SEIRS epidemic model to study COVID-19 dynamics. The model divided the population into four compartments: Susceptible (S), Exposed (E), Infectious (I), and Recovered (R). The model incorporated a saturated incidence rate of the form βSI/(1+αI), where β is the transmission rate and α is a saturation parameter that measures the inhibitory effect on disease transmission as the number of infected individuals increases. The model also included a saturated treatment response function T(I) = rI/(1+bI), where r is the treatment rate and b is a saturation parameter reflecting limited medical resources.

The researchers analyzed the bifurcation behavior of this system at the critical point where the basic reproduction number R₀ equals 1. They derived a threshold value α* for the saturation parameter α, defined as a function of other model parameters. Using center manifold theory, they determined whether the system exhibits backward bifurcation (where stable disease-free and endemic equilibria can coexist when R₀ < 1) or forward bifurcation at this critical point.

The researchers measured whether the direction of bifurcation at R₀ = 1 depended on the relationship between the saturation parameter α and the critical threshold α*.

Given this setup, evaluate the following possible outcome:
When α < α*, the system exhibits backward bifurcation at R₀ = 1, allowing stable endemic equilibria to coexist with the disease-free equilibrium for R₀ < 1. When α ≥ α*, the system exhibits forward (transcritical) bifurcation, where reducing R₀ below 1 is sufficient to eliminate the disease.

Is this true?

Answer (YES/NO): YES